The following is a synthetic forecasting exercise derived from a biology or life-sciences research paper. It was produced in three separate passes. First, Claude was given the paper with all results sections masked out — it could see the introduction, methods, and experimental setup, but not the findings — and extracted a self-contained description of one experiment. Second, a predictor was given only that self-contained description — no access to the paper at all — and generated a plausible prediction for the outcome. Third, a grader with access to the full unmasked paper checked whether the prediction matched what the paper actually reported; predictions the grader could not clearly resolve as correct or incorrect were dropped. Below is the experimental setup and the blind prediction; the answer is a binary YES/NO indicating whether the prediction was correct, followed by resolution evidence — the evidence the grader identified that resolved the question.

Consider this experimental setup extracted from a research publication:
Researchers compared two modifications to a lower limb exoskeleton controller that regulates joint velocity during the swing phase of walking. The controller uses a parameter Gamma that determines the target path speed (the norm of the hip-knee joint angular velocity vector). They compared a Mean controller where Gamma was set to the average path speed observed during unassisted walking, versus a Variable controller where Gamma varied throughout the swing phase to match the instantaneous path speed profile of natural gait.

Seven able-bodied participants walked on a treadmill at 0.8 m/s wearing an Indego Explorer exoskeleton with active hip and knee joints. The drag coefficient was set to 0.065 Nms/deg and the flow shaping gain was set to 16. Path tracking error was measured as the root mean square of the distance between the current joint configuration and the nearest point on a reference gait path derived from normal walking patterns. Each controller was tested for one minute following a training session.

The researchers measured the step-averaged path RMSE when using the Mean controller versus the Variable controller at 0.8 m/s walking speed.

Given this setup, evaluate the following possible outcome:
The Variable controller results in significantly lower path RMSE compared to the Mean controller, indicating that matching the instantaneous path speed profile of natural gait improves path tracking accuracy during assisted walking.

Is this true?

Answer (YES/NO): NO